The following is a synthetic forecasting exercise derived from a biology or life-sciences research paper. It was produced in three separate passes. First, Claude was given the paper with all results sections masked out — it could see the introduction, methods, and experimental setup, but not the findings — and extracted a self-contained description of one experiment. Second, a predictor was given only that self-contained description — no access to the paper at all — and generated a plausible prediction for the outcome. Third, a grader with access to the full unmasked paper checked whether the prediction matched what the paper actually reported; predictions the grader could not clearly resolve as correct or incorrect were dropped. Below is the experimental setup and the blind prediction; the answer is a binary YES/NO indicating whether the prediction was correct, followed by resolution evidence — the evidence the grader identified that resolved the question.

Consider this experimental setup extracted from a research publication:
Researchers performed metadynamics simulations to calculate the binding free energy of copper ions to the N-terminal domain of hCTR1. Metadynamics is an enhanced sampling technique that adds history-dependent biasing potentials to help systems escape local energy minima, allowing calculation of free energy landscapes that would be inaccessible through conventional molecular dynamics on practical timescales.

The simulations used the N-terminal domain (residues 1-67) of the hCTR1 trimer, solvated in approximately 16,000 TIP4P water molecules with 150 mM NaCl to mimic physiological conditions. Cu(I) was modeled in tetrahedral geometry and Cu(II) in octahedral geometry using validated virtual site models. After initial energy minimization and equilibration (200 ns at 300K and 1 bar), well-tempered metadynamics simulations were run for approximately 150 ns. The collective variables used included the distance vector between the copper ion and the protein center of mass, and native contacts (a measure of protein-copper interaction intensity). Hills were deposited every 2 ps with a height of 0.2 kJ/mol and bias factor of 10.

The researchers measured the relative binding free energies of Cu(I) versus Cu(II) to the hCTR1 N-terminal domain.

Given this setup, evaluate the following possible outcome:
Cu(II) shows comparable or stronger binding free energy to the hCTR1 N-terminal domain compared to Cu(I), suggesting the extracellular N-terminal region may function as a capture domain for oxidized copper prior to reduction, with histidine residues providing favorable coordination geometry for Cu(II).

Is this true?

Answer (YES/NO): YES